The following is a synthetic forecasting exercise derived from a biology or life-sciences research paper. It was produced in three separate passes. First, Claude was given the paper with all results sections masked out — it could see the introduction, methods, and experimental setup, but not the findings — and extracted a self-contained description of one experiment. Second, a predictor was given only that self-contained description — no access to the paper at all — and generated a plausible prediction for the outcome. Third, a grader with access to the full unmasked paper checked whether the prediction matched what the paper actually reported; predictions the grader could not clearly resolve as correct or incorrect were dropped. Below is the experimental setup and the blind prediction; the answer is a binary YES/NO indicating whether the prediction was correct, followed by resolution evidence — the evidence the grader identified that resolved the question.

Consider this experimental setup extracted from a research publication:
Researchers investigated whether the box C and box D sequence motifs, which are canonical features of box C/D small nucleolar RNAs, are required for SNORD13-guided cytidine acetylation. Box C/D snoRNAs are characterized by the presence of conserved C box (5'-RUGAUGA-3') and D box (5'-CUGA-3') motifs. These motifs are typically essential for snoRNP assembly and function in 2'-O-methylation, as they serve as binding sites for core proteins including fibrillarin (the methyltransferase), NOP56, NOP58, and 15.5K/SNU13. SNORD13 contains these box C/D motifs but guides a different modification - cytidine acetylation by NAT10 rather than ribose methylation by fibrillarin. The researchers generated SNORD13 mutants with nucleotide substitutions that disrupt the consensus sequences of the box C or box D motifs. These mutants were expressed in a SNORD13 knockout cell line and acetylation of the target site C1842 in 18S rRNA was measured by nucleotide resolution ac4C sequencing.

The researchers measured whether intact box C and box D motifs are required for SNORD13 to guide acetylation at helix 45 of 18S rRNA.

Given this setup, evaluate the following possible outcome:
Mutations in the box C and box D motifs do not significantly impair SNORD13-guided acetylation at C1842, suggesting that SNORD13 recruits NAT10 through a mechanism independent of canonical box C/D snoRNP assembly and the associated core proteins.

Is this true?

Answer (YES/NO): NO